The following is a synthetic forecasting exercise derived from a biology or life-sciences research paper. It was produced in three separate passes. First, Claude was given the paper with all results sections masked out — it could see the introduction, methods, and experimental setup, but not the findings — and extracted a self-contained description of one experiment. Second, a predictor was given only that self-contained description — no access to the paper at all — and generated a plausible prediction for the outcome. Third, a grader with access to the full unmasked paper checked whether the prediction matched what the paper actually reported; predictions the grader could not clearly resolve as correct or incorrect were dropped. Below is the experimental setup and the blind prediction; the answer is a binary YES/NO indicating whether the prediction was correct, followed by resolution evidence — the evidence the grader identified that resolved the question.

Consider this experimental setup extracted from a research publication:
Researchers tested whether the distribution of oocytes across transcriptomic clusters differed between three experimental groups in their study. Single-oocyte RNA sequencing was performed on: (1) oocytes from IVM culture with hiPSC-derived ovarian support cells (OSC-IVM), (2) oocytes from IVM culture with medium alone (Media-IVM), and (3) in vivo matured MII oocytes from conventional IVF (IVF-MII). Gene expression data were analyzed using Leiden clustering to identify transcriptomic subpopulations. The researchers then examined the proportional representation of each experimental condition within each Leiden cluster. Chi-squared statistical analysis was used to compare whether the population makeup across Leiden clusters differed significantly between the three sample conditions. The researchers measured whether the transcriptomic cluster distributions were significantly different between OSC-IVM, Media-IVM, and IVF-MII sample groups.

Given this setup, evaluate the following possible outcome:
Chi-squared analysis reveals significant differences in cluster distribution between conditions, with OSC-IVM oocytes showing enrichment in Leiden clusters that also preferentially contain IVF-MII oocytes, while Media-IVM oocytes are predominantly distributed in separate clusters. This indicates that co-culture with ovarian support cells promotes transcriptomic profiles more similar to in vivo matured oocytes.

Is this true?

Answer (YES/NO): YES